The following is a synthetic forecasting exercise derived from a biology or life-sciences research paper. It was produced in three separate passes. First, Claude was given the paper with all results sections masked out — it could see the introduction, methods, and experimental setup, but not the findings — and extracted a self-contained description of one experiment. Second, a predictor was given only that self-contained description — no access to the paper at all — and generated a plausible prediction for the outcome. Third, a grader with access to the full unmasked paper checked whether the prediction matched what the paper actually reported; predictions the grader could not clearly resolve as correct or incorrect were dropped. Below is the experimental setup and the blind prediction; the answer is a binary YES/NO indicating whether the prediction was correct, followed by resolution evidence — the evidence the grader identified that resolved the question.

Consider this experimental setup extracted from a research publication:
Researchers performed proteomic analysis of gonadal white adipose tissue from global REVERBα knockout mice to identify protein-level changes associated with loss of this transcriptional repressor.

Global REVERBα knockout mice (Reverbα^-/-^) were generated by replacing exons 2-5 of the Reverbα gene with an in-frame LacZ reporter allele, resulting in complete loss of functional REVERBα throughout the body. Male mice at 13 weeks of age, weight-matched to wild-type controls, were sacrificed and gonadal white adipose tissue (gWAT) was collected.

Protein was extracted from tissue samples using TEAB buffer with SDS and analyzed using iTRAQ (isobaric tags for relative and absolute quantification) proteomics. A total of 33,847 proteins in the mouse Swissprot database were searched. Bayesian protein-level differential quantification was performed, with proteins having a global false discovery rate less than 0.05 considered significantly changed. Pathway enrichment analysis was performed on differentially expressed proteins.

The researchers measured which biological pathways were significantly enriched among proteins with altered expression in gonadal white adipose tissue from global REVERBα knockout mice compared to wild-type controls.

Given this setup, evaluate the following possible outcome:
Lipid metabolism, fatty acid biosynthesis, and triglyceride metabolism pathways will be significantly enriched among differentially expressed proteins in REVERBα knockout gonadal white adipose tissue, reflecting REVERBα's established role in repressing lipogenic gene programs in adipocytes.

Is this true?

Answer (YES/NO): YES